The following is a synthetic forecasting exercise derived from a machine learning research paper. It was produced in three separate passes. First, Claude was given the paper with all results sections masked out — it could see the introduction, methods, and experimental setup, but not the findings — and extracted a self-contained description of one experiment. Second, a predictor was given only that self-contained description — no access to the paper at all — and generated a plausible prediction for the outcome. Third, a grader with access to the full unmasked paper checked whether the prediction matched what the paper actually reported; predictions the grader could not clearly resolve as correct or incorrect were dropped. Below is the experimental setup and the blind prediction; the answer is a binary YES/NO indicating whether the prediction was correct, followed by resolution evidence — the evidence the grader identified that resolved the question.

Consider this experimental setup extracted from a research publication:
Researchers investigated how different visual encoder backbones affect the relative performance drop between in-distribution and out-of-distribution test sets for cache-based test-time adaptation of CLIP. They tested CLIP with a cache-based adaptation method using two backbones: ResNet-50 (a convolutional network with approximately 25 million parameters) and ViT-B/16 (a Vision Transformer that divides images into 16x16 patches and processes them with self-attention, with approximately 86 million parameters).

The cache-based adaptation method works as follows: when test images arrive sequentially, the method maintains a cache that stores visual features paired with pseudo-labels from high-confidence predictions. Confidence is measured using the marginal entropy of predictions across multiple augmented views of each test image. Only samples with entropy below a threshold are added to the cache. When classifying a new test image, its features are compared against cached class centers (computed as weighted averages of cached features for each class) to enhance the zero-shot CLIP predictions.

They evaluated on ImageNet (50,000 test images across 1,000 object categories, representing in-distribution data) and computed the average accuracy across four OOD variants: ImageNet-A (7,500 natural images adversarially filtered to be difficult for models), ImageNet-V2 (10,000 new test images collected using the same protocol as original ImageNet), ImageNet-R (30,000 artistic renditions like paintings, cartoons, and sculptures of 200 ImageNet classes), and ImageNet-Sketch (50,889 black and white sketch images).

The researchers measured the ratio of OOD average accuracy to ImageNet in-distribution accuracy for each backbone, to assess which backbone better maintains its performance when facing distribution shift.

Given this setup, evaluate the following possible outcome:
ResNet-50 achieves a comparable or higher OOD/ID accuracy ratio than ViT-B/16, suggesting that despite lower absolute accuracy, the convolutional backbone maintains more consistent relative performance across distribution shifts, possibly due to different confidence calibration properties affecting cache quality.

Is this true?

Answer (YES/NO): NO